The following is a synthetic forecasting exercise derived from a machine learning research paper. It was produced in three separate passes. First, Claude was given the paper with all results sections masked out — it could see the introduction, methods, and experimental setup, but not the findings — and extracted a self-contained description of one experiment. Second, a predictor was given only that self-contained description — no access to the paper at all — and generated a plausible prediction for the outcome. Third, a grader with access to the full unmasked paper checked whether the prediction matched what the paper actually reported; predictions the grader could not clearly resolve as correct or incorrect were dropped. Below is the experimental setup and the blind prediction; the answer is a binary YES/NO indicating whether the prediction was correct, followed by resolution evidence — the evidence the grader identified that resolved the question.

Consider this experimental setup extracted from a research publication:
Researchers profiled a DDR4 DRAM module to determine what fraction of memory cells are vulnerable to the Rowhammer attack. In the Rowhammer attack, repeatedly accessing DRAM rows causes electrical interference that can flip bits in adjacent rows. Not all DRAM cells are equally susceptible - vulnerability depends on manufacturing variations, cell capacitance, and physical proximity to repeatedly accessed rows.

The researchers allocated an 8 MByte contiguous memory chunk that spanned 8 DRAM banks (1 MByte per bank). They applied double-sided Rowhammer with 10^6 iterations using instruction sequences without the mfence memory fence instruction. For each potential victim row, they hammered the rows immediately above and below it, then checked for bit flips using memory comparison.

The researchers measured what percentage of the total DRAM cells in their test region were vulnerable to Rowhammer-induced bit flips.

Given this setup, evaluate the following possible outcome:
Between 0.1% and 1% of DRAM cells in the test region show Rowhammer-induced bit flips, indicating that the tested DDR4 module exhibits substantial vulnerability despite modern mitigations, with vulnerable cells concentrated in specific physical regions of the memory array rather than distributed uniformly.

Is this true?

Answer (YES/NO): NO